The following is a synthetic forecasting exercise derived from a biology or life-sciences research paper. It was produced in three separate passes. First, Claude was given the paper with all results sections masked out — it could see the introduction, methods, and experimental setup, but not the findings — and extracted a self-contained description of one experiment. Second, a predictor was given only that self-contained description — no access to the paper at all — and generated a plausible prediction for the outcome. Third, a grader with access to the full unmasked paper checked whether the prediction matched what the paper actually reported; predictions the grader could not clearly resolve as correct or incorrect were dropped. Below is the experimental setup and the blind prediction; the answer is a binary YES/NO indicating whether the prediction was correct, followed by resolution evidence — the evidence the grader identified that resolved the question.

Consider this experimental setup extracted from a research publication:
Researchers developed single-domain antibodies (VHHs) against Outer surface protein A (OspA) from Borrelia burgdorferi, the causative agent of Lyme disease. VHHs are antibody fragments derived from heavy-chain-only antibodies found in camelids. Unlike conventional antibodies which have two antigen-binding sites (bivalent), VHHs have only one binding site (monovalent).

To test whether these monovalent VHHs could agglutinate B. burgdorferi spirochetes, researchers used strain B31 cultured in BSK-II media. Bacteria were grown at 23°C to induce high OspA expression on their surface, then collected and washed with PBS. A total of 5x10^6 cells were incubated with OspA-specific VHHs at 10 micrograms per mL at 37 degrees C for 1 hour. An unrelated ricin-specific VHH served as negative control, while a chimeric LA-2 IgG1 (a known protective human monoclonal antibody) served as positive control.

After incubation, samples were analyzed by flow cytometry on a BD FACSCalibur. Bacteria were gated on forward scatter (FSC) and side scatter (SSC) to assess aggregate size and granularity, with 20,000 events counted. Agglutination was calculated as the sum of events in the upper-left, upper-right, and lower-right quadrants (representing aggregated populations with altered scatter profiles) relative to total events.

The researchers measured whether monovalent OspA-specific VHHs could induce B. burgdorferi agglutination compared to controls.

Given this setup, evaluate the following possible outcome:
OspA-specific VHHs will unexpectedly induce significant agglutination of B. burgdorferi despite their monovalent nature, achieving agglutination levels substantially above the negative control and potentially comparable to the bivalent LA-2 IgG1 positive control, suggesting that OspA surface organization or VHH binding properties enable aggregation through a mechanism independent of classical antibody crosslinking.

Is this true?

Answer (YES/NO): NO